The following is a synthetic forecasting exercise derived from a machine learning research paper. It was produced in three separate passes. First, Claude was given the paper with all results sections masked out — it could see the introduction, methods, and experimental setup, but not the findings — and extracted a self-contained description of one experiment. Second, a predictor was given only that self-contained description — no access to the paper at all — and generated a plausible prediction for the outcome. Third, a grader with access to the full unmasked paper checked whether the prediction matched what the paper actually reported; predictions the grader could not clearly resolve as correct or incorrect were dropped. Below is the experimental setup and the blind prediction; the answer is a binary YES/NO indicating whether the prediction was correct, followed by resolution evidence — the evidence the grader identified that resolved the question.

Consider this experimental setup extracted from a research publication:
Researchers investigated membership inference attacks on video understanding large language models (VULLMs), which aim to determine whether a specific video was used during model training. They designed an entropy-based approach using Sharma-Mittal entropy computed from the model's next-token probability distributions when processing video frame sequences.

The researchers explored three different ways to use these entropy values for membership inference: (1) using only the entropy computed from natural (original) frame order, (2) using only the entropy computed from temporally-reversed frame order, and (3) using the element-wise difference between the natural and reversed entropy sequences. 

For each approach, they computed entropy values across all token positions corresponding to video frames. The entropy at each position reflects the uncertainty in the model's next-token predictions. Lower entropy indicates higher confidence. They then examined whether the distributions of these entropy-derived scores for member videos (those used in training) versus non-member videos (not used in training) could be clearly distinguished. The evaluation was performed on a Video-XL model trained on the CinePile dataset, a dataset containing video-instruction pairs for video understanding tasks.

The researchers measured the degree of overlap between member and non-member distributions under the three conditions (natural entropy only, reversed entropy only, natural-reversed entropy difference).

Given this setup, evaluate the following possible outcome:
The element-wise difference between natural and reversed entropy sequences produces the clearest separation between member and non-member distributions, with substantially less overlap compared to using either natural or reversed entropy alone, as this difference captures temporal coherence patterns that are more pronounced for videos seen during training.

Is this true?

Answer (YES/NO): YES